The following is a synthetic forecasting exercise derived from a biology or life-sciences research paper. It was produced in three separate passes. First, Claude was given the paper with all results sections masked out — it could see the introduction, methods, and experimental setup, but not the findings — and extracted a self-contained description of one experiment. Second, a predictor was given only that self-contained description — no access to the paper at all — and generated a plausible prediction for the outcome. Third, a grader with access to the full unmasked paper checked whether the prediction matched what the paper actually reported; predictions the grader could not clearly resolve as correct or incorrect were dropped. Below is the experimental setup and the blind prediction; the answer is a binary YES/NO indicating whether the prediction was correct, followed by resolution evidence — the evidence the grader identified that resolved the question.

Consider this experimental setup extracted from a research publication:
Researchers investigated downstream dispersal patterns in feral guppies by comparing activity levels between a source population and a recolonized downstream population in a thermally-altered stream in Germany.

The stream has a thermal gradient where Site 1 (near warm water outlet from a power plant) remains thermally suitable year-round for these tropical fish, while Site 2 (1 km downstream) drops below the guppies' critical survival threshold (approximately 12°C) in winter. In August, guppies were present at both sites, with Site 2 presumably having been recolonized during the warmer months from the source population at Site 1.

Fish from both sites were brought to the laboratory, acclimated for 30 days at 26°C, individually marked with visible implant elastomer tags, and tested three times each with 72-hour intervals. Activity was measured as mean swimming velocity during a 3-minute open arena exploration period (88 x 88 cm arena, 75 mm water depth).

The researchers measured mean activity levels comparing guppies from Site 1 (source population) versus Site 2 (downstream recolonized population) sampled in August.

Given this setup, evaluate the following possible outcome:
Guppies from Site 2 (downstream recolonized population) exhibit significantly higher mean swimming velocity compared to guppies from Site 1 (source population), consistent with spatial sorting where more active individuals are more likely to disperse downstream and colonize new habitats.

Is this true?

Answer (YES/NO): NO